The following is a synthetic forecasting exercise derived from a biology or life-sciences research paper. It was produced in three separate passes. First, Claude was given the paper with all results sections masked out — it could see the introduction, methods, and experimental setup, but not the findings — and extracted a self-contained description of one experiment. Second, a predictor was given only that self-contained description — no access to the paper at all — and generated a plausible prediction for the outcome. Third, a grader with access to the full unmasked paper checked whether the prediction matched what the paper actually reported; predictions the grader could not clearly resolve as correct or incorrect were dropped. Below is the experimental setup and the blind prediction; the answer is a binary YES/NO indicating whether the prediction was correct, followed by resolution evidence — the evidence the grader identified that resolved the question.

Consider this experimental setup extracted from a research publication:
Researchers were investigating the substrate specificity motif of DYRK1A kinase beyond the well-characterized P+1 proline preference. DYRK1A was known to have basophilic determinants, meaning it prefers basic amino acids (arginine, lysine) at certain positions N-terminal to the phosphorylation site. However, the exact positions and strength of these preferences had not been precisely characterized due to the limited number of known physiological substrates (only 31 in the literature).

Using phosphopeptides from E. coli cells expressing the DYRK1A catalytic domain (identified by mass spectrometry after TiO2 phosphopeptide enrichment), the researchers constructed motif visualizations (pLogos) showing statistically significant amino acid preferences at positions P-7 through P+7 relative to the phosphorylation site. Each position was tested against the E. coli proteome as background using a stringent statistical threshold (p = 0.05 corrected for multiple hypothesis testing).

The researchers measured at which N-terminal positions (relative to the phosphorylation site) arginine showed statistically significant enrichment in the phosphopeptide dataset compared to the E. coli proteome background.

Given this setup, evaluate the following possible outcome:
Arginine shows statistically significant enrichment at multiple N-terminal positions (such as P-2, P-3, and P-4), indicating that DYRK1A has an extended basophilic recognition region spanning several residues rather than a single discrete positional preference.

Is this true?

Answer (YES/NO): YES